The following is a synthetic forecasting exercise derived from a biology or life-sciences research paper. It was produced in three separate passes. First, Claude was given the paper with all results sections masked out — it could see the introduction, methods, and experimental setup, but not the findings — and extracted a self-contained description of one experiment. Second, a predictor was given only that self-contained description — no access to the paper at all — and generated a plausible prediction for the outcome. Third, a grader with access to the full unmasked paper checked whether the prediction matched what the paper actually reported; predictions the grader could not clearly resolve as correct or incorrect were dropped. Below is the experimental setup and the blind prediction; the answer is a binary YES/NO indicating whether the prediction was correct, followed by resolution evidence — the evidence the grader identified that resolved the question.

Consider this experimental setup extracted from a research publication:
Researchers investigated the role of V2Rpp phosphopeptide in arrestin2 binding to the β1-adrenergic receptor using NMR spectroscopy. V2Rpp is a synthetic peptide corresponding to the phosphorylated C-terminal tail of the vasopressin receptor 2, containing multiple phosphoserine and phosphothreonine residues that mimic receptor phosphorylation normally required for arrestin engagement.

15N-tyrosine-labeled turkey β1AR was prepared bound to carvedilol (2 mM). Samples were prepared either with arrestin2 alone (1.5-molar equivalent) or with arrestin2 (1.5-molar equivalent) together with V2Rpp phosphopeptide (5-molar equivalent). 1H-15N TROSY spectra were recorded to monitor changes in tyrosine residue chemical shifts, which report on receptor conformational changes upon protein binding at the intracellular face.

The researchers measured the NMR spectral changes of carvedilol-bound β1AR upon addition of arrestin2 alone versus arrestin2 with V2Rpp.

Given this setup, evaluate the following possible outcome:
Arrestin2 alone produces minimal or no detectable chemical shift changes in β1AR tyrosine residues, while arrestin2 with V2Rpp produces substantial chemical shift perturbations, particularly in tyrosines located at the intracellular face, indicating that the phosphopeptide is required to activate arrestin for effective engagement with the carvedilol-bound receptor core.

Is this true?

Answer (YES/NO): YES